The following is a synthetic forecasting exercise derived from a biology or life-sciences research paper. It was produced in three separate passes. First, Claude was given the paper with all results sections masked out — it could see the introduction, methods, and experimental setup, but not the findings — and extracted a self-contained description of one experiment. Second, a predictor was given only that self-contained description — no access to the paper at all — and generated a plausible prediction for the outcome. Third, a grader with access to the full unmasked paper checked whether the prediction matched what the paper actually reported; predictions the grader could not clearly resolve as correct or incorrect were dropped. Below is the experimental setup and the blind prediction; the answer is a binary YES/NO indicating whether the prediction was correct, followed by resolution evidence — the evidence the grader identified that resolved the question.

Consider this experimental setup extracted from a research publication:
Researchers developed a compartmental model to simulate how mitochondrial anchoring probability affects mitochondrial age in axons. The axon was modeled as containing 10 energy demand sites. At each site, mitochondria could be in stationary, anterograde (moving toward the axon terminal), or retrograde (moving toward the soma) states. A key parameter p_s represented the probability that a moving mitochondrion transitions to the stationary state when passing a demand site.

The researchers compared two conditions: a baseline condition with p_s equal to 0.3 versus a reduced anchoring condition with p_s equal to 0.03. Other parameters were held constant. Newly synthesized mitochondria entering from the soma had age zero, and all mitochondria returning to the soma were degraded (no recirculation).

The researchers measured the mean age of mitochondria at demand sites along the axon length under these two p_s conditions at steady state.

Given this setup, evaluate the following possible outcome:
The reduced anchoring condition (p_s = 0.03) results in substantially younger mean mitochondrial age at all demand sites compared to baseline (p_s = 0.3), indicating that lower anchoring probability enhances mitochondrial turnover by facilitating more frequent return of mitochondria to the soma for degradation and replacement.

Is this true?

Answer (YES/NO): YES